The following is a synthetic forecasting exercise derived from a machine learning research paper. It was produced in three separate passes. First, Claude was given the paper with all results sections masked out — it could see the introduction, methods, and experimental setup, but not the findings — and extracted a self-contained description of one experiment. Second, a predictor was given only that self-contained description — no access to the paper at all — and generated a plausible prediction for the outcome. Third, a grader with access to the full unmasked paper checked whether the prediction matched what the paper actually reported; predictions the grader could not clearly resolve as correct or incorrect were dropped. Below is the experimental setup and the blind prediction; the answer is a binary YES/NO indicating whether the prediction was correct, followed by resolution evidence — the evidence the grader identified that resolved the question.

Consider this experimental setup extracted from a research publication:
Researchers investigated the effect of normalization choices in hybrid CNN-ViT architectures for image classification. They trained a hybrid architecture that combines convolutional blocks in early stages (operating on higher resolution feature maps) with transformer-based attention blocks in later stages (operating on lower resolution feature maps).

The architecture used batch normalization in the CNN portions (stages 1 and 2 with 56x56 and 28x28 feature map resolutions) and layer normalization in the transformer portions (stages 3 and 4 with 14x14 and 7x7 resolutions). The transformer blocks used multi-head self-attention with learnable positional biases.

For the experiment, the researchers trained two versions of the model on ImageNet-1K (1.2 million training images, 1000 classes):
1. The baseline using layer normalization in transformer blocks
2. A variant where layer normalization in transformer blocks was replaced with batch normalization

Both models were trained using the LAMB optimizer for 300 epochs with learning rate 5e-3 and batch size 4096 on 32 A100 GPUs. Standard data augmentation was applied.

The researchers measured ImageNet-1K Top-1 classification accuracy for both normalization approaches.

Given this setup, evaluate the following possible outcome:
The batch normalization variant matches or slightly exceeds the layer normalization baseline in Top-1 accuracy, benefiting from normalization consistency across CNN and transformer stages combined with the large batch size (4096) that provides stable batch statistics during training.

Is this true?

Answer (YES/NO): NO